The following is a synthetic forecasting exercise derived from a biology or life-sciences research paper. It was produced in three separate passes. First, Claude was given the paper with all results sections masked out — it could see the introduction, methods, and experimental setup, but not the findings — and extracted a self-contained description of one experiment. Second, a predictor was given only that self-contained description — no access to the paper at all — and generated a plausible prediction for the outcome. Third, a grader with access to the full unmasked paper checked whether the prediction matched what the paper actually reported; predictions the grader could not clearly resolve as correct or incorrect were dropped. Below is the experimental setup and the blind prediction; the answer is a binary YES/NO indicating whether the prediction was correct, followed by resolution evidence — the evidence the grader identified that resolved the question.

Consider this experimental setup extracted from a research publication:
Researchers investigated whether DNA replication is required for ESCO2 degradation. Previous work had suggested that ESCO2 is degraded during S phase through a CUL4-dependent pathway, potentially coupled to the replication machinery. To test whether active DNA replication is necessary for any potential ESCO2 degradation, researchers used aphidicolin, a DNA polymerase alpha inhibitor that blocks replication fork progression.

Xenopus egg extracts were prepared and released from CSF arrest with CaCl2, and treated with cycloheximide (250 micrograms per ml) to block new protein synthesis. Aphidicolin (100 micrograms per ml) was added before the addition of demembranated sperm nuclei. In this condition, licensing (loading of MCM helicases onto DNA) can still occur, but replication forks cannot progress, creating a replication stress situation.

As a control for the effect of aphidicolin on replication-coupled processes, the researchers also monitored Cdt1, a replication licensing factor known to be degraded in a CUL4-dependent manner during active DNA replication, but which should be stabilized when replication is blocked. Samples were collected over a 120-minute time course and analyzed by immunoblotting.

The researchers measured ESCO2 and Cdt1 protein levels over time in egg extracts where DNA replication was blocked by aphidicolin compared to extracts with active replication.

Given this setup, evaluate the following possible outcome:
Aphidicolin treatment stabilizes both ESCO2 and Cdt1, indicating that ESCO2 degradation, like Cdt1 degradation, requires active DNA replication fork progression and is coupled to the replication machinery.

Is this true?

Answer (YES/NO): NO